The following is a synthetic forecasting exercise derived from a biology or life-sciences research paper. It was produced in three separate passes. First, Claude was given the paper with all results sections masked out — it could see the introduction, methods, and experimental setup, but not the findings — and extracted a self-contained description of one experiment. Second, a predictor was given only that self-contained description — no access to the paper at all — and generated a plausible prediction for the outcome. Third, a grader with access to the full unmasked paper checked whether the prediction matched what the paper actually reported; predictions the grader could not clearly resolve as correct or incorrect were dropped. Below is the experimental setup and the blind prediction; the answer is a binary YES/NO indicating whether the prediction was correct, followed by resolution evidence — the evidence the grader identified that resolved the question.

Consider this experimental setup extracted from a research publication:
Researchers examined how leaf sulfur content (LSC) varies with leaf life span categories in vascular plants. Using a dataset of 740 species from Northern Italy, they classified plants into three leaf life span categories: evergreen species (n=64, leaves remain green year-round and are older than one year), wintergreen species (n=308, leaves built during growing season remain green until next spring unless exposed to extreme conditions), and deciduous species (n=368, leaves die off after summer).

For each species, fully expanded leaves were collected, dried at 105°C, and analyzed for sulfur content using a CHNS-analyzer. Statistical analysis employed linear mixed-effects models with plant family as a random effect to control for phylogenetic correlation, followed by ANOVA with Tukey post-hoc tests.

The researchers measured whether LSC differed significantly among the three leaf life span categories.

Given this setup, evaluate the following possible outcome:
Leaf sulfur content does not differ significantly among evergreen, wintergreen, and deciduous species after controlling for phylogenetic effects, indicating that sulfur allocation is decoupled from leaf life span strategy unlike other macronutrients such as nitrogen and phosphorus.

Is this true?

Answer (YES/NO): NO